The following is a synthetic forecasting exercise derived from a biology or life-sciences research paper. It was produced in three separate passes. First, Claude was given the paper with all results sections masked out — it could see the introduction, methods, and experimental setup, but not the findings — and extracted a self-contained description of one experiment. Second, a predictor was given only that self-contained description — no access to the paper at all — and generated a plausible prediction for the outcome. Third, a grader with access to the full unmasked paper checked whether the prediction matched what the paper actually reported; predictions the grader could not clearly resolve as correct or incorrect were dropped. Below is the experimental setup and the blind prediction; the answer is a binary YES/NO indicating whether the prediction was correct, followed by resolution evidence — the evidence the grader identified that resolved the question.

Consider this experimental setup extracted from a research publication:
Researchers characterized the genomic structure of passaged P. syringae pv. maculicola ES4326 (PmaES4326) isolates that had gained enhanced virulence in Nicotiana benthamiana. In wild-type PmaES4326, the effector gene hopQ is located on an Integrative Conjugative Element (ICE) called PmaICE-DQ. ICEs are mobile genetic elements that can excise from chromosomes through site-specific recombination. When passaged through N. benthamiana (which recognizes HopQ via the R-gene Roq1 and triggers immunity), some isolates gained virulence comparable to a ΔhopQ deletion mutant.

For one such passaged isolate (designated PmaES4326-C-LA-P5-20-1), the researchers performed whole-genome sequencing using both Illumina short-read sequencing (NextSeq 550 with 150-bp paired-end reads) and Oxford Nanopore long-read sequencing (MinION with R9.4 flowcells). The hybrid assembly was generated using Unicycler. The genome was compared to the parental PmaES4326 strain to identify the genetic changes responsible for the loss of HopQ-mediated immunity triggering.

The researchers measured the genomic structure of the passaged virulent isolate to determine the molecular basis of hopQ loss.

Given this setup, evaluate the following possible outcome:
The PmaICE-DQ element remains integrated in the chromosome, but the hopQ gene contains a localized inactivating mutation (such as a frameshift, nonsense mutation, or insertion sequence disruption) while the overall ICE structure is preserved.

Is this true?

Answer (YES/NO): NO